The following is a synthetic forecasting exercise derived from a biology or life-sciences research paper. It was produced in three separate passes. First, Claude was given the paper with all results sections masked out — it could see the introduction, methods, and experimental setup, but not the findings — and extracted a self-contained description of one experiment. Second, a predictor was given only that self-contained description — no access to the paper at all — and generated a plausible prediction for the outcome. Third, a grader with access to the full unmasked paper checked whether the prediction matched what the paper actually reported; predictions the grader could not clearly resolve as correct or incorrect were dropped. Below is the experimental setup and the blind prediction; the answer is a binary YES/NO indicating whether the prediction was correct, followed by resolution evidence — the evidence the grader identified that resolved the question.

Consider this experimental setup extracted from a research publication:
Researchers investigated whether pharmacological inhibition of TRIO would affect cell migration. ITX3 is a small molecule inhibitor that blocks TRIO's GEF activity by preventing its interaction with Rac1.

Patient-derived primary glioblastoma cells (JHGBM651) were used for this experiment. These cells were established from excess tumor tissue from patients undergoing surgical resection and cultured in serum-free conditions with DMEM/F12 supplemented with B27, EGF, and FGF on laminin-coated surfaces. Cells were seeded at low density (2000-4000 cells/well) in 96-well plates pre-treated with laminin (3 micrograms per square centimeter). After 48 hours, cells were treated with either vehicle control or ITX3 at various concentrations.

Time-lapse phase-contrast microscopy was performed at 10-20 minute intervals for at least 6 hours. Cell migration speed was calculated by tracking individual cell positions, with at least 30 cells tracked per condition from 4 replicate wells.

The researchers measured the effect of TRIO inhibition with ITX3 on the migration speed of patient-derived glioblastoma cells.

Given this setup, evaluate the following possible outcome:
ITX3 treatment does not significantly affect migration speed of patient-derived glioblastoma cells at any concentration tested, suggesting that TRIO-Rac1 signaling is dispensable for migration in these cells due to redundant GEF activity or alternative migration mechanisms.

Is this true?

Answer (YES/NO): NO